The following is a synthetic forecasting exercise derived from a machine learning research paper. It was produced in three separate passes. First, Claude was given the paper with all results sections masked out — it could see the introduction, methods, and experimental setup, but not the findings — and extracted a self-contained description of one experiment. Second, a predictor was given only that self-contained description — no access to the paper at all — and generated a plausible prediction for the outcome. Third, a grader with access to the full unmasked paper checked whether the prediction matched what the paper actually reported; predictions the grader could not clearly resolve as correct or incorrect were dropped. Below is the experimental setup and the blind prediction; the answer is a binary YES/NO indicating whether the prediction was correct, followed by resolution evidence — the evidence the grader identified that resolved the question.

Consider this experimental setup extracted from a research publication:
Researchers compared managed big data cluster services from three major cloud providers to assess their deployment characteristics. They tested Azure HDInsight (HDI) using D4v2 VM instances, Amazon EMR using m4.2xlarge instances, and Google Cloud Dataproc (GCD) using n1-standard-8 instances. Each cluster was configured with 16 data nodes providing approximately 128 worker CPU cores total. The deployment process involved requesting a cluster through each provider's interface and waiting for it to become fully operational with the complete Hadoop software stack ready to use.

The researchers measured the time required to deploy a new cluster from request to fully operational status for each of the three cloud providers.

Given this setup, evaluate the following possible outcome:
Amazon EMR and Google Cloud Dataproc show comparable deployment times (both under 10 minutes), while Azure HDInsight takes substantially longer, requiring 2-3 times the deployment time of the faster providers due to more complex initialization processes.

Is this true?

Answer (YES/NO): NO